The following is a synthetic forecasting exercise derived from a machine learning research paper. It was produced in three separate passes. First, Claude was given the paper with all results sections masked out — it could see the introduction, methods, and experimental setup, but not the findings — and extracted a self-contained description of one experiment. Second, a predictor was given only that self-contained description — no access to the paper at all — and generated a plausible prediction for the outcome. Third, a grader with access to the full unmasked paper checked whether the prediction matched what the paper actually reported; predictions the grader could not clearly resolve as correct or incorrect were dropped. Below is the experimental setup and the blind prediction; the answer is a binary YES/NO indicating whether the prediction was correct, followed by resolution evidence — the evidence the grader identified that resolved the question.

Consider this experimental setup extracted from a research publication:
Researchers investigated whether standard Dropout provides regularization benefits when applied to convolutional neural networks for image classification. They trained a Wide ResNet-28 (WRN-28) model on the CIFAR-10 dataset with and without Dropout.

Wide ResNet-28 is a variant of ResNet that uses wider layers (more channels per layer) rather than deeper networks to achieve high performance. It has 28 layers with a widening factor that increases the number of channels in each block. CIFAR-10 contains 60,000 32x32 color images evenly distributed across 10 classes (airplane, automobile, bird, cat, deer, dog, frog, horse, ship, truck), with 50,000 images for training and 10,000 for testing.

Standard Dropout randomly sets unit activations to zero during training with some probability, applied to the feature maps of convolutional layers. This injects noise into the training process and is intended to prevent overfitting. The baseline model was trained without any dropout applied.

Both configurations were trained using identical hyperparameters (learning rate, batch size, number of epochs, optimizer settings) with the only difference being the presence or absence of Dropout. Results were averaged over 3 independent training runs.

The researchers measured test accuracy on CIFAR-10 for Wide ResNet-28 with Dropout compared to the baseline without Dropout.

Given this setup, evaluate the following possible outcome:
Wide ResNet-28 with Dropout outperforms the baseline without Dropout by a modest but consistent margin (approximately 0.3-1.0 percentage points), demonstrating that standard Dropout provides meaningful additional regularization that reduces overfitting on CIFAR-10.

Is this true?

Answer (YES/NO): NO